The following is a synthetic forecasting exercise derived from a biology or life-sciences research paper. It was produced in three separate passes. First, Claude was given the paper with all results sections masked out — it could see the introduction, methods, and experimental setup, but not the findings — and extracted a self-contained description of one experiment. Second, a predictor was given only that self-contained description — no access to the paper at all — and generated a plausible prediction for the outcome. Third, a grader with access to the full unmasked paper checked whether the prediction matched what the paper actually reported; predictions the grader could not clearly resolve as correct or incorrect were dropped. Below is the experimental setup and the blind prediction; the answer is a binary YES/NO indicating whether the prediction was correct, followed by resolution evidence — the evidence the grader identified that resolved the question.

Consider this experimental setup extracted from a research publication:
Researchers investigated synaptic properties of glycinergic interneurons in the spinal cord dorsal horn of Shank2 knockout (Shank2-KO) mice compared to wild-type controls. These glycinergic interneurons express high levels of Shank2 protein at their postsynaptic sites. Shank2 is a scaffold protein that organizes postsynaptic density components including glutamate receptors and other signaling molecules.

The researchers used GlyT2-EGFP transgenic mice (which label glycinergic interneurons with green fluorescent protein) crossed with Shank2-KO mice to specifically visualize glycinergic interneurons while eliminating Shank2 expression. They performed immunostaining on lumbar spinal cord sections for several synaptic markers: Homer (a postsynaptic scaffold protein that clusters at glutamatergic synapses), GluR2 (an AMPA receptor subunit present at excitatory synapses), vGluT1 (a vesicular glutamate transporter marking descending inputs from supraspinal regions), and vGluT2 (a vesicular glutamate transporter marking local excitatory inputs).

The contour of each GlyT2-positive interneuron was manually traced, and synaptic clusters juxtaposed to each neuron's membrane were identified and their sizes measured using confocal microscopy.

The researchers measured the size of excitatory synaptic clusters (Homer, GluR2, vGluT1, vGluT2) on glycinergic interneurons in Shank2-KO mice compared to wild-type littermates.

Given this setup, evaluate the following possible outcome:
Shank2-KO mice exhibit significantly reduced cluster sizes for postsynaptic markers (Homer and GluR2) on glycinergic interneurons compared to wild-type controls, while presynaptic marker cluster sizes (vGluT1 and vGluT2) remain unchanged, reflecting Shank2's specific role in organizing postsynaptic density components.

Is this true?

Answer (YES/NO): NO